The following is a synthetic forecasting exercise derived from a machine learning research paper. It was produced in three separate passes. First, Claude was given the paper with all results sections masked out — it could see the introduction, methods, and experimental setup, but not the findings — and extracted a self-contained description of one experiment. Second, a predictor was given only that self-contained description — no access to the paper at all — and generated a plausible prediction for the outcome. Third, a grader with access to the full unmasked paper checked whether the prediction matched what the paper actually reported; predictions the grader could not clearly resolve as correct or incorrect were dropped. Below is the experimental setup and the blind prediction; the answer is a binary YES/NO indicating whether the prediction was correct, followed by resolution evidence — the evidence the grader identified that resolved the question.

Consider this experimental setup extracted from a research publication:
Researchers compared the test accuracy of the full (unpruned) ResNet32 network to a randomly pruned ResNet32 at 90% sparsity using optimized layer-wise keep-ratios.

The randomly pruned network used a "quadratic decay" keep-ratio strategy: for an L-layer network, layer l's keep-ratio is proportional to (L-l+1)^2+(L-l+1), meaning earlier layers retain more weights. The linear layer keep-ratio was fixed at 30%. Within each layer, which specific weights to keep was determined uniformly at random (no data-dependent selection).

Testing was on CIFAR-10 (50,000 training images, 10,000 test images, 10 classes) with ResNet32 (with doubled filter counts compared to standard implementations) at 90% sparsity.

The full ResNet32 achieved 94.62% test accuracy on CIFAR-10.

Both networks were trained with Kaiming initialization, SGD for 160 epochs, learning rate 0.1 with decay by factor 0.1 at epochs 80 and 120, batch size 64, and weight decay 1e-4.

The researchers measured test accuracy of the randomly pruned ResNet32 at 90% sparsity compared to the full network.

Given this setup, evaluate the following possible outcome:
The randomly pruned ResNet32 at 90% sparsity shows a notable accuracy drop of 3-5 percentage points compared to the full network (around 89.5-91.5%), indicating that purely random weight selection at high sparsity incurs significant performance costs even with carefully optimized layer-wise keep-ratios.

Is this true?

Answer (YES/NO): NO